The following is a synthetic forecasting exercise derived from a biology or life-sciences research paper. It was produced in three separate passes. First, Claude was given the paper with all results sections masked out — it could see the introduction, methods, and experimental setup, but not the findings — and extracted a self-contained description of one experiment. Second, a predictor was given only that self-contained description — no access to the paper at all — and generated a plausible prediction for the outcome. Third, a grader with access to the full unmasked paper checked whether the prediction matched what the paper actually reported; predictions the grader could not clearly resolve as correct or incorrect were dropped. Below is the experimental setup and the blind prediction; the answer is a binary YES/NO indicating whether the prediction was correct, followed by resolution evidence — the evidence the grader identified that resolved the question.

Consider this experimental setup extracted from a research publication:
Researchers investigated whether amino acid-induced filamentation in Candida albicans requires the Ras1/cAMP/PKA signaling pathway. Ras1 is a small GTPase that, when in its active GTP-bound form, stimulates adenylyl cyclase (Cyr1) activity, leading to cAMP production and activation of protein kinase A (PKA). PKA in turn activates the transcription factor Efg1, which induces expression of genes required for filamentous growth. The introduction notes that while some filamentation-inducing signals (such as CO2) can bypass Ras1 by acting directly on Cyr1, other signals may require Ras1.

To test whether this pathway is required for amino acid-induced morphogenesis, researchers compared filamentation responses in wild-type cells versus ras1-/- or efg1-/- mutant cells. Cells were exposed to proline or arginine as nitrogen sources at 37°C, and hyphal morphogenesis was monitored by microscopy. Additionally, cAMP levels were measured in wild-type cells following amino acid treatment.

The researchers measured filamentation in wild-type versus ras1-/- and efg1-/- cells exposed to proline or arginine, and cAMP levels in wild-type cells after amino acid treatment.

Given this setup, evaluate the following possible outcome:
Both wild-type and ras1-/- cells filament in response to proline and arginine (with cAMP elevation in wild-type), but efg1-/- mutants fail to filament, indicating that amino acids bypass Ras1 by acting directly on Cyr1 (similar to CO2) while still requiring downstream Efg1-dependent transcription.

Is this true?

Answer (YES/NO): NO